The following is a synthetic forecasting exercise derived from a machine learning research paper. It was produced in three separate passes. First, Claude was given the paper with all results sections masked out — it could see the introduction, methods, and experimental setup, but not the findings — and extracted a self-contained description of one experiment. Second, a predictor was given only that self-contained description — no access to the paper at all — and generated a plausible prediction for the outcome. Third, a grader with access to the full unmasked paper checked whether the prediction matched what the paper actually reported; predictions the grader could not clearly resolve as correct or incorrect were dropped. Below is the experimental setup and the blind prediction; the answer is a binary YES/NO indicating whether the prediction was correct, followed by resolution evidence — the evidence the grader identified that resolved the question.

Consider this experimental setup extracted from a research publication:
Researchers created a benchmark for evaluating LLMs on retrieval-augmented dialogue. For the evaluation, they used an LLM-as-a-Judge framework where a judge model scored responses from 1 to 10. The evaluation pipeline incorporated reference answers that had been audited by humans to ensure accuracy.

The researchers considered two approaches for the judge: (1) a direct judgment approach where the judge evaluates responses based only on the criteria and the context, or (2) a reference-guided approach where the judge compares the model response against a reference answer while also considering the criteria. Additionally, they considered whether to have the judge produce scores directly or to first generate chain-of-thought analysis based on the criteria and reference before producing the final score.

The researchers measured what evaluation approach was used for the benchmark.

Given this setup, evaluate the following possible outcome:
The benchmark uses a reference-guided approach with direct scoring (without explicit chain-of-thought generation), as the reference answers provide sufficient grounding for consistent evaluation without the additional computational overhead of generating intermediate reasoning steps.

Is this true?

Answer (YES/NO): NO